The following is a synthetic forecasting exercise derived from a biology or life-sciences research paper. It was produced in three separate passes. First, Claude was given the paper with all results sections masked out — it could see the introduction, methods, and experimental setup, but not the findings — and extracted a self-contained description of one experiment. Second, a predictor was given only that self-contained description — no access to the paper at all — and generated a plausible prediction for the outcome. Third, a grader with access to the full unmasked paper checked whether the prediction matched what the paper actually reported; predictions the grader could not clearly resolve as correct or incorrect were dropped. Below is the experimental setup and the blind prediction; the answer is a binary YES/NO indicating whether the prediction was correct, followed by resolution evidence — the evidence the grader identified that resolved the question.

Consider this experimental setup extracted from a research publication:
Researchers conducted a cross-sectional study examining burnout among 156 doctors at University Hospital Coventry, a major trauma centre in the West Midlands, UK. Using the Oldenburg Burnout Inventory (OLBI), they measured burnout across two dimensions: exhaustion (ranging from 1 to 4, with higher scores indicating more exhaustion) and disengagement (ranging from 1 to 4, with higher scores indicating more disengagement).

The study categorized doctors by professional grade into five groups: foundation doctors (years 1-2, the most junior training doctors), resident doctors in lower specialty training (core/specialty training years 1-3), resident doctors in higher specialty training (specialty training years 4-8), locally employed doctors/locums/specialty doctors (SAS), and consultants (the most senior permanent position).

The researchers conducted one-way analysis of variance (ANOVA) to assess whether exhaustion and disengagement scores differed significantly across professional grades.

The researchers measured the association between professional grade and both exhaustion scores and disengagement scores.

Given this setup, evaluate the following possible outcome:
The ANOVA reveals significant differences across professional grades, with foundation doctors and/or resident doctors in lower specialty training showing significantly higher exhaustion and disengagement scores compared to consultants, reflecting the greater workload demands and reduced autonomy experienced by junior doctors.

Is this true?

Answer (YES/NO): YES